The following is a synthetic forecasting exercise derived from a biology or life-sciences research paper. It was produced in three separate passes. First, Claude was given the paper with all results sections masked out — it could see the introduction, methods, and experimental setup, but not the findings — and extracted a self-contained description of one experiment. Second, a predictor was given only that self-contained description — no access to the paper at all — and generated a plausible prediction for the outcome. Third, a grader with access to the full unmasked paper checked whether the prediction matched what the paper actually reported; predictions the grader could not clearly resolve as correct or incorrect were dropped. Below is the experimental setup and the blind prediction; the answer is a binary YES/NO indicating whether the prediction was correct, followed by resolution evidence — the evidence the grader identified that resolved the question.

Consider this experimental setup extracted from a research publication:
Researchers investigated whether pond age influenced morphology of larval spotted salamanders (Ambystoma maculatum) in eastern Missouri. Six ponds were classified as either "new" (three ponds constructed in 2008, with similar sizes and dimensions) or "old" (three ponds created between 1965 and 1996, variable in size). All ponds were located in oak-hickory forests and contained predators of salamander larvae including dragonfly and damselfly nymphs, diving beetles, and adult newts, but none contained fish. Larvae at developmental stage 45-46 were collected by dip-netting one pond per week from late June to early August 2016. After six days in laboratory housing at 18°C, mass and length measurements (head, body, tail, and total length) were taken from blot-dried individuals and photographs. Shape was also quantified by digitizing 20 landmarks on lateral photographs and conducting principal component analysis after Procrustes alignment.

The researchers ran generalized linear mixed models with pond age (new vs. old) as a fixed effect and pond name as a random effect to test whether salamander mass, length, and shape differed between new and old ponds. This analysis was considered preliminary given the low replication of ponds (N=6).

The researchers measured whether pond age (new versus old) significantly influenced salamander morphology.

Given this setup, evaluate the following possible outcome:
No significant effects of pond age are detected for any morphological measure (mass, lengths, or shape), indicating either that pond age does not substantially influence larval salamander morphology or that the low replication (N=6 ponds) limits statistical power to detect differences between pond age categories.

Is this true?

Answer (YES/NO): NO